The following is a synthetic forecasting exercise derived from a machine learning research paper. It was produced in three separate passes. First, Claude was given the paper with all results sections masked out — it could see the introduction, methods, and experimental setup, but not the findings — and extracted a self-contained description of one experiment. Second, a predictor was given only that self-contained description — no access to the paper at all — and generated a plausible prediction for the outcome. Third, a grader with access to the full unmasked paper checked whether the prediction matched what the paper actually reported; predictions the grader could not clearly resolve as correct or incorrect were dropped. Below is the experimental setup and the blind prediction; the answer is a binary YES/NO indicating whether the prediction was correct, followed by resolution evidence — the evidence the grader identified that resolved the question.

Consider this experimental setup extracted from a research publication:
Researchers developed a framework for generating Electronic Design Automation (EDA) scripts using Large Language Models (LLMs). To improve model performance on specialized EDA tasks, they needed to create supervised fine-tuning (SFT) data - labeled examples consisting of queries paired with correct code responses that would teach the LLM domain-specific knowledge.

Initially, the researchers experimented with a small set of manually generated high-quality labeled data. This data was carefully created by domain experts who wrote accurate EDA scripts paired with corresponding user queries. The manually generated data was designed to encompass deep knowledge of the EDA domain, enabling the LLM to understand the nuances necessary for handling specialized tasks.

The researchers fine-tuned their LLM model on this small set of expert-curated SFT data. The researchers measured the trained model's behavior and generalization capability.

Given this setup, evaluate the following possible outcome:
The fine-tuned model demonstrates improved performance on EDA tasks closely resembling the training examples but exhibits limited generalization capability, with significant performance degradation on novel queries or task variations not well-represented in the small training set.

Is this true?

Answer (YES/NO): YES